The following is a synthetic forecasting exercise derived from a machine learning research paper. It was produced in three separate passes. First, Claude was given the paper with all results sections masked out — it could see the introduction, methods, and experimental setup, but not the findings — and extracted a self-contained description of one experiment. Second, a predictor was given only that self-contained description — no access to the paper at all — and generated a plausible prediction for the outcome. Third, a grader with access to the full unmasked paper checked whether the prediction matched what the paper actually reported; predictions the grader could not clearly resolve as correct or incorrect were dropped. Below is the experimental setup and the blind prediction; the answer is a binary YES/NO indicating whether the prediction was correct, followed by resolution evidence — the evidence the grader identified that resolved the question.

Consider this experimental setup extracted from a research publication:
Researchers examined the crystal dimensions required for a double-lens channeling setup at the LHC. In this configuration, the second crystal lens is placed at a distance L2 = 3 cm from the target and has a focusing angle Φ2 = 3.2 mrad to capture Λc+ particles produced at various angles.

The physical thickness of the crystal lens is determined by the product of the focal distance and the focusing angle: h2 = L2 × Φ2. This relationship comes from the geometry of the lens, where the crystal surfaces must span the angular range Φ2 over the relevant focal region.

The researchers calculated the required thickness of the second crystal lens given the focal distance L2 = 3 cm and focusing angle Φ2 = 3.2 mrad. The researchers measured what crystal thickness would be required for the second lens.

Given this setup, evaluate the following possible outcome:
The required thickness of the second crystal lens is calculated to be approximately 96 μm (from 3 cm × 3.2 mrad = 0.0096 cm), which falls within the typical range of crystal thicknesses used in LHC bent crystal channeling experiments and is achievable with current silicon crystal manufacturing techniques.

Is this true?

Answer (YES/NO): NO